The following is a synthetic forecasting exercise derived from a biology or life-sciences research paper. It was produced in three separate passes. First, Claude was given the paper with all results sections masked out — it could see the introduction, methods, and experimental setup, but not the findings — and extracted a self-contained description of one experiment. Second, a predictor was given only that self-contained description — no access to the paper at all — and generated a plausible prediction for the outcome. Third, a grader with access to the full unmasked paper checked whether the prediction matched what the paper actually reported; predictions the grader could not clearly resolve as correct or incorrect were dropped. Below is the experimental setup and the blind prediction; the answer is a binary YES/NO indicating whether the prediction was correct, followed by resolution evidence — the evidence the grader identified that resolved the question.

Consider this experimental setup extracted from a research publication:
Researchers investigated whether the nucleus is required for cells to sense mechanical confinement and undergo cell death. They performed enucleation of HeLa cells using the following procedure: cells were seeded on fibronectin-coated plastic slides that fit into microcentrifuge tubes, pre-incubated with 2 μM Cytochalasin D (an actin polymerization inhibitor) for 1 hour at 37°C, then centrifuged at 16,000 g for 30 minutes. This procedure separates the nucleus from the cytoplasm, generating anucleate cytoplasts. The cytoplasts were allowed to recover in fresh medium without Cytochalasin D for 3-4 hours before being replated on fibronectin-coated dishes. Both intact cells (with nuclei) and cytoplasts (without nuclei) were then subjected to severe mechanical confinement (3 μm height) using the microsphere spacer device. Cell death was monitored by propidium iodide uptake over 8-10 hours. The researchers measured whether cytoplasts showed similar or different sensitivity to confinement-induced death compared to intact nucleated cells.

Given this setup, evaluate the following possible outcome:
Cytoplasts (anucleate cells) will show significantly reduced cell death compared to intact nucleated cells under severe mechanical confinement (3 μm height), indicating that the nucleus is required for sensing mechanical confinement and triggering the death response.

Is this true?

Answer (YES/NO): YES